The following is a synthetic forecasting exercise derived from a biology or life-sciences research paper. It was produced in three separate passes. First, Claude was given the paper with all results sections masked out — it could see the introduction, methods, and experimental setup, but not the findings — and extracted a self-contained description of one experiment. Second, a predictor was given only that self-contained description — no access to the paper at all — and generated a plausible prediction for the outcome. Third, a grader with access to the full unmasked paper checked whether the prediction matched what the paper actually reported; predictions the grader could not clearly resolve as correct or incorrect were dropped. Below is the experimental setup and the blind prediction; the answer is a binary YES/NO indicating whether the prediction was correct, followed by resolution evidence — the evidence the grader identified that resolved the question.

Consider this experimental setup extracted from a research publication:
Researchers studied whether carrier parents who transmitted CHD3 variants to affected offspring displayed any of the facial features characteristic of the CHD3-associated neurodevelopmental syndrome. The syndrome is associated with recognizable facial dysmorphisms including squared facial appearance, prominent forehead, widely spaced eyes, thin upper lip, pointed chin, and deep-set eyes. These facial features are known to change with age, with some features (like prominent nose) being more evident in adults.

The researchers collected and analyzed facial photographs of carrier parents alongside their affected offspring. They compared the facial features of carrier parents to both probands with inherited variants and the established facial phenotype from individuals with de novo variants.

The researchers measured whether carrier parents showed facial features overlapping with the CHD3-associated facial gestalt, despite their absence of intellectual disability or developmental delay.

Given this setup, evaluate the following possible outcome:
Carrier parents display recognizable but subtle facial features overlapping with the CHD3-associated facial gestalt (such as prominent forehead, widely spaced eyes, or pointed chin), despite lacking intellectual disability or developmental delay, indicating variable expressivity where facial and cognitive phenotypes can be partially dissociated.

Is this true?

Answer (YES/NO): YES